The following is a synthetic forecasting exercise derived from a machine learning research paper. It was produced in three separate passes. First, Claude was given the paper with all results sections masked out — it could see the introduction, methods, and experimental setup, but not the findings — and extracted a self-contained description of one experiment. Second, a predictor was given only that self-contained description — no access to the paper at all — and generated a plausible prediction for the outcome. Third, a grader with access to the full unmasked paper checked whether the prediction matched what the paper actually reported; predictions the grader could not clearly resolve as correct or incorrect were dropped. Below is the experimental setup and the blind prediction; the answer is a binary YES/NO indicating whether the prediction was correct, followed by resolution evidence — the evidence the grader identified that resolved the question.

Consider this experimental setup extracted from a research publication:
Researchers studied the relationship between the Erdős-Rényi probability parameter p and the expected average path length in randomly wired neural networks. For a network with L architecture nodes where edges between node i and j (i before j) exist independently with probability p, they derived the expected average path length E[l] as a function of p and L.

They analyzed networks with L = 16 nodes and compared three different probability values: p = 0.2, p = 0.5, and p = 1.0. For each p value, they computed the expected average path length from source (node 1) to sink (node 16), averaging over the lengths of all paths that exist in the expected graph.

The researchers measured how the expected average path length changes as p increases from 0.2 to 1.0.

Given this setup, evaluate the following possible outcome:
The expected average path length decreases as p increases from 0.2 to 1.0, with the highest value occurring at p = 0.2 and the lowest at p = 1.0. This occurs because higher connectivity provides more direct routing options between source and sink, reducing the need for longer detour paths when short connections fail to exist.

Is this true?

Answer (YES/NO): NO